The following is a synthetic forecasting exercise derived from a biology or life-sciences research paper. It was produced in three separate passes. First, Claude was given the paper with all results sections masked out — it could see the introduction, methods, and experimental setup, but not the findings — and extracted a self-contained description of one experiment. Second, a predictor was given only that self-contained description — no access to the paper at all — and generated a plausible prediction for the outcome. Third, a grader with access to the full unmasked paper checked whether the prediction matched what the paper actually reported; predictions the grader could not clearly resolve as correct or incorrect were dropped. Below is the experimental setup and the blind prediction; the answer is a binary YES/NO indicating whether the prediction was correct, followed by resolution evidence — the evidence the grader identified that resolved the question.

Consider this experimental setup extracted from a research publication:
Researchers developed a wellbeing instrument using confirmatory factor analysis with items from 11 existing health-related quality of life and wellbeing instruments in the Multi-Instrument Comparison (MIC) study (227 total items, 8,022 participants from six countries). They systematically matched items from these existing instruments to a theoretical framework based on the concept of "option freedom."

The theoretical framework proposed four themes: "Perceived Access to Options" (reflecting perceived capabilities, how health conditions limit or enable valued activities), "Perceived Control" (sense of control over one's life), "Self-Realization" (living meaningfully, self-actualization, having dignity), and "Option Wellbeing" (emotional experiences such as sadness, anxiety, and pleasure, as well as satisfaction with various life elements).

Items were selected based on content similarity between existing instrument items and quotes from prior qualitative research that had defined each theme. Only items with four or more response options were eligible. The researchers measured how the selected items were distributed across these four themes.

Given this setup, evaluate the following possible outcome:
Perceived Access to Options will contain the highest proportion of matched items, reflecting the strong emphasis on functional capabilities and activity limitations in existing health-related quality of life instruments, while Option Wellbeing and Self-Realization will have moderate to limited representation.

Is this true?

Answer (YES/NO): NO